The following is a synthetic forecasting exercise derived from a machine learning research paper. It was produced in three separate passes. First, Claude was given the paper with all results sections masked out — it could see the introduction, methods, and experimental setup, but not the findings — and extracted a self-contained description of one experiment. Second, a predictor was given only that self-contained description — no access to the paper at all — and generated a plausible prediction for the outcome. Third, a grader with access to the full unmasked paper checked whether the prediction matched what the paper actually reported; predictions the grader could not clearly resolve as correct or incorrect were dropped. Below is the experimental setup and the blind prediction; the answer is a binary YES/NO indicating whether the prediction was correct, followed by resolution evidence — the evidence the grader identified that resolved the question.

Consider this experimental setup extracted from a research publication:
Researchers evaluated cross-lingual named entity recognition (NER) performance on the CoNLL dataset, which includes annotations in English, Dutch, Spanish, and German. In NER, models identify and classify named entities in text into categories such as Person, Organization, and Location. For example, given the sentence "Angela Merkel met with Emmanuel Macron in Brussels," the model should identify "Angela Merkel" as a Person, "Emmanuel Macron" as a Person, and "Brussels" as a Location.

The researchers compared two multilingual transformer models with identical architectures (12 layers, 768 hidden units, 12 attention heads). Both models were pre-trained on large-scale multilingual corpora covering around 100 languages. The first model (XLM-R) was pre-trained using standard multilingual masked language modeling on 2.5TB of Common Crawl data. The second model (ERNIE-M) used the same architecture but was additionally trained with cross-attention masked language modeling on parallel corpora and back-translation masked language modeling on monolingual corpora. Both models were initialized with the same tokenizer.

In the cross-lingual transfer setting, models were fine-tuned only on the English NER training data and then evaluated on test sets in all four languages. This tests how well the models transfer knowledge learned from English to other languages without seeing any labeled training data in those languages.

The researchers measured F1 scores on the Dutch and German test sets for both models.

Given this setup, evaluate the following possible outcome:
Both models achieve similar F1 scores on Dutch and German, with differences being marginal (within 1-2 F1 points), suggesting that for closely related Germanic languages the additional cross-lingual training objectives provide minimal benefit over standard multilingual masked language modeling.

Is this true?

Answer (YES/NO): YES